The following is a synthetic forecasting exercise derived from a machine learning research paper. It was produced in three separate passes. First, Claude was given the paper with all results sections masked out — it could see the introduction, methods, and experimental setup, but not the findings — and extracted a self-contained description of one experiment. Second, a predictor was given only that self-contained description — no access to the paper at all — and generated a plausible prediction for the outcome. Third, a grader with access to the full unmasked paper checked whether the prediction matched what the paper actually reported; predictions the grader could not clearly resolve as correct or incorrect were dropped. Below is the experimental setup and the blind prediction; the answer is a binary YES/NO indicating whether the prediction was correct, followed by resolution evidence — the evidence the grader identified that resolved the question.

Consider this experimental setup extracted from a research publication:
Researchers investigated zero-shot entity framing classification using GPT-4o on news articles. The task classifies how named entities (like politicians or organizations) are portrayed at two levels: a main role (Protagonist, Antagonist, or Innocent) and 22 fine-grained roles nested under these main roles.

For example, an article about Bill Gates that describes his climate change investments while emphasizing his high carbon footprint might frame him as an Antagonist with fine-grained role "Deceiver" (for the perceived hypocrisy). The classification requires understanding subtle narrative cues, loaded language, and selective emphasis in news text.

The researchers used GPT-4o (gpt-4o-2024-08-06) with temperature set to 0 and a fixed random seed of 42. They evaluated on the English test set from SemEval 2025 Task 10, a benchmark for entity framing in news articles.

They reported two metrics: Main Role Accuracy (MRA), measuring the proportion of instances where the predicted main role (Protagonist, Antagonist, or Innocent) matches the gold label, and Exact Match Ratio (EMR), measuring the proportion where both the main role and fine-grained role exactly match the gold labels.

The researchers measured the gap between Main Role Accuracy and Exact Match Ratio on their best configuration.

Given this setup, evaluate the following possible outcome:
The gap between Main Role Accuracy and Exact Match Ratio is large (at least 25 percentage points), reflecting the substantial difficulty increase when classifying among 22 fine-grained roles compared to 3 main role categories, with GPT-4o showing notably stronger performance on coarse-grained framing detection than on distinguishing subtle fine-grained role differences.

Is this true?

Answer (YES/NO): YES